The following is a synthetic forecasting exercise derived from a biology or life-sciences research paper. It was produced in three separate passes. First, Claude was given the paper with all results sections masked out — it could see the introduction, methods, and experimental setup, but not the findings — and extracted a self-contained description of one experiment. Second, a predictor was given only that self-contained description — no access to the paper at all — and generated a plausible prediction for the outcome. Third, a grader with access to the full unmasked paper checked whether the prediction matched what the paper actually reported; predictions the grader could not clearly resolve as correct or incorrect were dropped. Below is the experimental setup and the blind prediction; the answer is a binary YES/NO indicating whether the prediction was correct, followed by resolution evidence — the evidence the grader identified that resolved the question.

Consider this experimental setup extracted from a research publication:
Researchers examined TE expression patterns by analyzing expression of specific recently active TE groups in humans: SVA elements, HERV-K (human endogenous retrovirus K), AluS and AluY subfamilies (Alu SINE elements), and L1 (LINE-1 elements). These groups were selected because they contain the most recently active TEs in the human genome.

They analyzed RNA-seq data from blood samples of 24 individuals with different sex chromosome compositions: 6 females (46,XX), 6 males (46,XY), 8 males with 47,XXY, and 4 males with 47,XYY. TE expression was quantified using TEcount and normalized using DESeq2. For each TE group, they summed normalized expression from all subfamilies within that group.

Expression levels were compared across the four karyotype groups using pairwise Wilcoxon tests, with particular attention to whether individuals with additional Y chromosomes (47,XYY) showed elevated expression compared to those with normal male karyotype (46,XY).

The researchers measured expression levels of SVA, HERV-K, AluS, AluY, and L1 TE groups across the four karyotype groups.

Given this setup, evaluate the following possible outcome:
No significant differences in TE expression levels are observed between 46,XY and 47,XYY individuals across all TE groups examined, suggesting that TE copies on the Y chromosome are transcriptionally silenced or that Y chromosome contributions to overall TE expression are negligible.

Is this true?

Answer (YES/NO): NO